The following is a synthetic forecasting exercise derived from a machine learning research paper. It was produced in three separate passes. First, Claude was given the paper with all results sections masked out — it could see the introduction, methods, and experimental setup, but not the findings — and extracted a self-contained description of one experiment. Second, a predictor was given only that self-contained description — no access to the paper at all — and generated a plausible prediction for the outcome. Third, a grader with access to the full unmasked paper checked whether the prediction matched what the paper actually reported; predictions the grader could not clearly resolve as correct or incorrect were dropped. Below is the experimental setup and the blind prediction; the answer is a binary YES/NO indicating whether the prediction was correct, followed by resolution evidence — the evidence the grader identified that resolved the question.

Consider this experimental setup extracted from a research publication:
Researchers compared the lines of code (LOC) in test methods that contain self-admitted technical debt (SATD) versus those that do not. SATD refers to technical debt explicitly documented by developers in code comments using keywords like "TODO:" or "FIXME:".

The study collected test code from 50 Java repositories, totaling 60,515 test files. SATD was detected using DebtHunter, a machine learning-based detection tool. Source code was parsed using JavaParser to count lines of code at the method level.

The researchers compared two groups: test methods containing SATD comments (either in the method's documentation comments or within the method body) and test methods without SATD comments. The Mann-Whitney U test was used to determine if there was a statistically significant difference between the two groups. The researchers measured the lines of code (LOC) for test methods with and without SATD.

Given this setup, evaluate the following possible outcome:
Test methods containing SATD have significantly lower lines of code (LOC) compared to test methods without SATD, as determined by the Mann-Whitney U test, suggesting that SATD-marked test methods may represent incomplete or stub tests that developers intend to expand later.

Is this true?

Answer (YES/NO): NO